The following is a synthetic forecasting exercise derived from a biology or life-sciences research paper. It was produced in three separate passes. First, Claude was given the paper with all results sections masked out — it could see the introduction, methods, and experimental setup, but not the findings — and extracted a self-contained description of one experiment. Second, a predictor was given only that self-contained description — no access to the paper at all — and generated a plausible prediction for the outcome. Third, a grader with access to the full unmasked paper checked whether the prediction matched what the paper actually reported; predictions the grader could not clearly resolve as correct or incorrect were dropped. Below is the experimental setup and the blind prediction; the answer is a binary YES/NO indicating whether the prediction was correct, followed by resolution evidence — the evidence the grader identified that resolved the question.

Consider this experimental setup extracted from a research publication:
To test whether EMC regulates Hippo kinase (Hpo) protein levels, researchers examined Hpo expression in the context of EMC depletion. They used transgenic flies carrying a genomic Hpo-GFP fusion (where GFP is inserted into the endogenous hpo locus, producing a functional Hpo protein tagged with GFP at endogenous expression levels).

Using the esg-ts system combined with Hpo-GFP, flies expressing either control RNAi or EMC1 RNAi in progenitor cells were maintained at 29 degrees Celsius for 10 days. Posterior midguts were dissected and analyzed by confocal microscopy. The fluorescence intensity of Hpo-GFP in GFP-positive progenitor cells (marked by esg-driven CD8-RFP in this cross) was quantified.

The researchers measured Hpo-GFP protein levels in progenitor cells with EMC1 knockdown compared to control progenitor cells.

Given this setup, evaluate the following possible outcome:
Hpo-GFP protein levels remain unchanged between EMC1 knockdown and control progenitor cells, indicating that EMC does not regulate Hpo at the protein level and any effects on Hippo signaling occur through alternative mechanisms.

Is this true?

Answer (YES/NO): NO